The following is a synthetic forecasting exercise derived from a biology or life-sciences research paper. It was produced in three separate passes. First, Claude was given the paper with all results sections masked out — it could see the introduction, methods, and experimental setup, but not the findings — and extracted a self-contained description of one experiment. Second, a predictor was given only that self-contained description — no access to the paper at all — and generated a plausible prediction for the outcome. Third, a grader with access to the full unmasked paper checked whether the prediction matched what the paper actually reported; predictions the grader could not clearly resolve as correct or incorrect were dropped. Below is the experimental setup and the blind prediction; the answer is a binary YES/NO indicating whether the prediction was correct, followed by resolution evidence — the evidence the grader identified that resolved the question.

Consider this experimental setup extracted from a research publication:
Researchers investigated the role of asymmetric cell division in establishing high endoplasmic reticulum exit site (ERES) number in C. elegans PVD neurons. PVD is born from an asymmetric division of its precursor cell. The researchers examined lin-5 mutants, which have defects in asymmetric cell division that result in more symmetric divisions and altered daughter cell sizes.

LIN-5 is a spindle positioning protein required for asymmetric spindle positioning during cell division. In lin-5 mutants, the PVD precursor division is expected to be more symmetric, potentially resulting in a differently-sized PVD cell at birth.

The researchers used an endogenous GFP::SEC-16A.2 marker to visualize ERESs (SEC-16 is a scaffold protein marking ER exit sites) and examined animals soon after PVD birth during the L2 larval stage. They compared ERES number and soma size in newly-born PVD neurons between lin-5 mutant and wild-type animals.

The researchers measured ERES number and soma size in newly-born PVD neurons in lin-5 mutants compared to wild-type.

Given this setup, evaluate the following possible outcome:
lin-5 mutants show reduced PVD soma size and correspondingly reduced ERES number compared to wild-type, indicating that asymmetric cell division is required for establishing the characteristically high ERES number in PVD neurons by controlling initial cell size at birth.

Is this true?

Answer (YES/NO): NO